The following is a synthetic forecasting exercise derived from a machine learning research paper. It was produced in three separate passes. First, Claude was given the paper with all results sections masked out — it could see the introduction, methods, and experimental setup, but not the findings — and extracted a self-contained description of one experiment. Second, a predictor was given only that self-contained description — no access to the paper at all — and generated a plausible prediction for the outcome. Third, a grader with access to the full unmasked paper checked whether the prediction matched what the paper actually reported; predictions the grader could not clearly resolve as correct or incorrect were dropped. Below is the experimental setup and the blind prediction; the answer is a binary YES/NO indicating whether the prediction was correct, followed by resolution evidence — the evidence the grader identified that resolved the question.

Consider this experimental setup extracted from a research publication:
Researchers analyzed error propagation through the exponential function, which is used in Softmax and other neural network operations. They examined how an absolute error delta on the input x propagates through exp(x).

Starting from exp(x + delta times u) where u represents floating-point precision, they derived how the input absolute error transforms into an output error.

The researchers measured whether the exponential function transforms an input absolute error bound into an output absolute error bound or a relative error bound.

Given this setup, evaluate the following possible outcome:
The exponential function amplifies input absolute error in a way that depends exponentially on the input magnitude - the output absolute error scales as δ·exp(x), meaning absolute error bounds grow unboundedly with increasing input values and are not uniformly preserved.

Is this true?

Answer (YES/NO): NO